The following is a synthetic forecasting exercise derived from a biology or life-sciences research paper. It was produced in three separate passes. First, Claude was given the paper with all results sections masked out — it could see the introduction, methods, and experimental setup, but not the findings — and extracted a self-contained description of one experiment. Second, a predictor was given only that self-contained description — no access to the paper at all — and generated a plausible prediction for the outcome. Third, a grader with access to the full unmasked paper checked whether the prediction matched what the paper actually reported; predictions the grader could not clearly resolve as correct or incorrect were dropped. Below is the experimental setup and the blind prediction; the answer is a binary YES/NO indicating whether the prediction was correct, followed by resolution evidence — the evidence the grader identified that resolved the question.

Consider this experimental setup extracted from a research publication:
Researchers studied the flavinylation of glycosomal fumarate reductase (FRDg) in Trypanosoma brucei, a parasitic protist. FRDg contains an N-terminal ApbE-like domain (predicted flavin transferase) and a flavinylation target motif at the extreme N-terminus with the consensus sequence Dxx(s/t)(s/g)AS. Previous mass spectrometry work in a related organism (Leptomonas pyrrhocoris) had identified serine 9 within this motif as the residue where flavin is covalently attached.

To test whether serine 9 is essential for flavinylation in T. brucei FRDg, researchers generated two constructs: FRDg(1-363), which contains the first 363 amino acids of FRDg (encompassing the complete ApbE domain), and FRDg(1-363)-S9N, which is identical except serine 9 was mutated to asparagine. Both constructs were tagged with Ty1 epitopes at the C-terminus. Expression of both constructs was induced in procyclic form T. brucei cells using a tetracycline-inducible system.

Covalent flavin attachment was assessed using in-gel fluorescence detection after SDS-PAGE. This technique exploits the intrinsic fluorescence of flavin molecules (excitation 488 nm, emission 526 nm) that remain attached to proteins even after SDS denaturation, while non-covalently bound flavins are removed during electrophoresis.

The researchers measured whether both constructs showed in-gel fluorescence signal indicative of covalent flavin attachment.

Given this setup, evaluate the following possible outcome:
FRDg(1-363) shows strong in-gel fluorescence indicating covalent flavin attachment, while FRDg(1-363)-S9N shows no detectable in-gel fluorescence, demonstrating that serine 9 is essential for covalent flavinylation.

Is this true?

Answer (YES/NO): YES